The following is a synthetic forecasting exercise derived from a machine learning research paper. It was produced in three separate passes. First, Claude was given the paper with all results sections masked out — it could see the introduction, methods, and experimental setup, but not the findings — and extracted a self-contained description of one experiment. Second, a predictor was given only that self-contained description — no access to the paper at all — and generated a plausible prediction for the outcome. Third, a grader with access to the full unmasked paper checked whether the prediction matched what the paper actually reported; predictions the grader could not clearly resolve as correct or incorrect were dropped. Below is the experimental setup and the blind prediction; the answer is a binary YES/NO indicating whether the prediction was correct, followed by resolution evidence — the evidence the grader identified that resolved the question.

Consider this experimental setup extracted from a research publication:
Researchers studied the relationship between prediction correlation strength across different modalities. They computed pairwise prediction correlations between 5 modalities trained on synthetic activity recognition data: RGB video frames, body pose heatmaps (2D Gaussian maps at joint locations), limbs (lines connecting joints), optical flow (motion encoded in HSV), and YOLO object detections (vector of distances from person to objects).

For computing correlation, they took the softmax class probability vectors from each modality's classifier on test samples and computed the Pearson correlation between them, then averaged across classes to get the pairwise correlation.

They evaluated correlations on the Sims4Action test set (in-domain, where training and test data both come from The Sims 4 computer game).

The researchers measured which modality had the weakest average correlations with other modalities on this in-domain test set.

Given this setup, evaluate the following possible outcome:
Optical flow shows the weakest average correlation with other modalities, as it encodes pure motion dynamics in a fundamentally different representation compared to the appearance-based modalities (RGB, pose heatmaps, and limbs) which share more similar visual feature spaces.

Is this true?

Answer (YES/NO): NO